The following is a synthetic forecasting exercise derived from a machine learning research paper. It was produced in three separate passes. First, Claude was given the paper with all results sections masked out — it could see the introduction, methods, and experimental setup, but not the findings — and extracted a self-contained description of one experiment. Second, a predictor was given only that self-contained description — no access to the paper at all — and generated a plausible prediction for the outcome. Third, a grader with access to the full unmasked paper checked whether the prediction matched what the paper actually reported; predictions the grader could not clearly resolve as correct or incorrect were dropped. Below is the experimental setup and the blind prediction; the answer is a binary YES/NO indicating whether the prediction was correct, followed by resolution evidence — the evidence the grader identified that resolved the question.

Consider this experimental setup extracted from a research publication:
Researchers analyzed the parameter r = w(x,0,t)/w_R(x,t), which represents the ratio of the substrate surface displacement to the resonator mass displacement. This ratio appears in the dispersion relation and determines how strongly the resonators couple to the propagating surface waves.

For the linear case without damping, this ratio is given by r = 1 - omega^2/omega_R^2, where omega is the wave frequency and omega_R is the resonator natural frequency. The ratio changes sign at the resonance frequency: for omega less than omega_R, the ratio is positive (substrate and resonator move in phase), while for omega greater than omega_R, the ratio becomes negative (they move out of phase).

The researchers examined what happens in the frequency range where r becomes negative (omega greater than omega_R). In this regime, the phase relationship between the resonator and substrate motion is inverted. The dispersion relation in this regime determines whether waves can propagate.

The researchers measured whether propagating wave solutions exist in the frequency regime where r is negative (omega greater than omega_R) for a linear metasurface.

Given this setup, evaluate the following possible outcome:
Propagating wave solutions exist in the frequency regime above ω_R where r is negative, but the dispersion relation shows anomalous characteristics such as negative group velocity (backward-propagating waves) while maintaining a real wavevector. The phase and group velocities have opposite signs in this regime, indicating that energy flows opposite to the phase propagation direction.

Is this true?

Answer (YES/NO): NO